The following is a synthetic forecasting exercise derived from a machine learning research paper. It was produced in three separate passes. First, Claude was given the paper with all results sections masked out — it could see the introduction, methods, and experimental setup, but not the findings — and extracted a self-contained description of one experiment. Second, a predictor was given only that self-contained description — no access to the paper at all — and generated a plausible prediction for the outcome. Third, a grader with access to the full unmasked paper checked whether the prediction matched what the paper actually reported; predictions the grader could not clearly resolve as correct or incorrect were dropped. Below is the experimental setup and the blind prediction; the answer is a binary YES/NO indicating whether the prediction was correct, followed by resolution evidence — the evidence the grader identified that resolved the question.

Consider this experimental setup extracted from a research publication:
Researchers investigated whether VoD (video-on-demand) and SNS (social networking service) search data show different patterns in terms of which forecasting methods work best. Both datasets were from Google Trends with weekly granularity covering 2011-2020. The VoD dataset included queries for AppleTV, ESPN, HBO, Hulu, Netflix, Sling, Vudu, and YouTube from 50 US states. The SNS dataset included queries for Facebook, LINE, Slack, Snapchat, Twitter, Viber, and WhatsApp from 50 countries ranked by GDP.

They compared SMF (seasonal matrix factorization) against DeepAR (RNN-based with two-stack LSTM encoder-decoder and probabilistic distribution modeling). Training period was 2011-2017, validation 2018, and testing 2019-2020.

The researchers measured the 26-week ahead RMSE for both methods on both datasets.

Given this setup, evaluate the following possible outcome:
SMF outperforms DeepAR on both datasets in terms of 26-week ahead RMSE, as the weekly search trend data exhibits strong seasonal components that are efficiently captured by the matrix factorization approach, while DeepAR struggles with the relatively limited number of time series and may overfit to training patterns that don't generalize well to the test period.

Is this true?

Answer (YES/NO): NO